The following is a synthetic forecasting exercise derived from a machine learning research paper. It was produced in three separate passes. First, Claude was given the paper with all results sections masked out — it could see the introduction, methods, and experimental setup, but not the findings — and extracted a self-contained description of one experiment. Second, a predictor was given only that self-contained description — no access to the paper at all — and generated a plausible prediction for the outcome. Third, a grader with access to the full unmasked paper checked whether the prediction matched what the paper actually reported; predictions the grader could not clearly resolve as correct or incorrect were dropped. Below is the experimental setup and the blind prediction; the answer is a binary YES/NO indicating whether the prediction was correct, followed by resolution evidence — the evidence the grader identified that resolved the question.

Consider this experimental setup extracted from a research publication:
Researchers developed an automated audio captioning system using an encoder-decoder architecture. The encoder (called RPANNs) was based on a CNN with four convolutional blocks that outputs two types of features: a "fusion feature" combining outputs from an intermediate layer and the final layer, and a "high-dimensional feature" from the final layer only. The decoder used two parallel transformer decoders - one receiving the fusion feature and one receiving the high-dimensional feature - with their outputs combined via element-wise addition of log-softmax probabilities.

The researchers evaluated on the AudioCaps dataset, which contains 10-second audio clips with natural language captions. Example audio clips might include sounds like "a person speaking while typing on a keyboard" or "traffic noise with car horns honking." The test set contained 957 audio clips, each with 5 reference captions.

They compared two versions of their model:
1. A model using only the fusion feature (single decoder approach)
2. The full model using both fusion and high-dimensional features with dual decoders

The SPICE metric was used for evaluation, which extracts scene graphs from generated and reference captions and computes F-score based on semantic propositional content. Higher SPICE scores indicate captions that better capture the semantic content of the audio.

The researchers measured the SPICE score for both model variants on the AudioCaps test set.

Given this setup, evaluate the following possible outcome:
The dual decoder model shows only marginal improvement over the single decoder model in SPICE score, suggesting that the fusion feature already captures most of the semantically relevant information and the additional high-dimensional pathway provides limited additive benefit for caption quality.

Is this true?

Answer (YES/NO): NO